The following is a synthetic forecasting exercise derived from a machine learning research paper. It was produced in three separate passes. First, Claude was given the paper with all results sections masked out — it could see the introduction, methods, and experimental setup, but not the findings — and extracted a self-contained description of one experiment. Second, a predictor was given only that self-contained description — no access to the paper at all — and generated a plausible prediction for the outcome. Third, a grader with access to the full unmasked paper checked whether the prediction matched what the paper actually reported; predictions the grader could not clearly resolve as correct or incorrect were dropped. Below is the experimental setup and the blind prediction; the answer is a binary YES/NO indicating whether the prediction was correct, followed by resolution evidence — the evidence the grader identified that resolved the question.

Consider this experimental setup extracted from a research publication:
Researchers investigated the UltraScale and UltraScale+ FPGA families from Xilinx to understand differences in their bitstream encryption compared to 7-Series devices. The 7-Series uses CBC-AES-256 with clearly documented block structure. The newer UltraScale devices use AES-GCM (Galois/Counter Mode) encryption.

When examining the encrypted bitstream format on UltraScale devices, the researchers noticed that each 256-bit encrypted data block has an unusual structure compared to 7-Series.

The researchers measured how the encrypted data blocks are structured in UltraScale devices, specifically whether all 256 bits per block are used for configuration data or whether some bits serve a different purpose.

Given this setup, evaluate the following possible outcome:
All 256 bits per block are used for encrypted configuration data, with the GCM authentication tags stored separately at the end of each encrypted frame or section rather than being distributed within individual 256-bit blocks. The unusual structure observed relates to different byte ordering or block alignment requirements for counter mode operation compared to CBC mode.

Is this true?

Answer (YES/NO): NO